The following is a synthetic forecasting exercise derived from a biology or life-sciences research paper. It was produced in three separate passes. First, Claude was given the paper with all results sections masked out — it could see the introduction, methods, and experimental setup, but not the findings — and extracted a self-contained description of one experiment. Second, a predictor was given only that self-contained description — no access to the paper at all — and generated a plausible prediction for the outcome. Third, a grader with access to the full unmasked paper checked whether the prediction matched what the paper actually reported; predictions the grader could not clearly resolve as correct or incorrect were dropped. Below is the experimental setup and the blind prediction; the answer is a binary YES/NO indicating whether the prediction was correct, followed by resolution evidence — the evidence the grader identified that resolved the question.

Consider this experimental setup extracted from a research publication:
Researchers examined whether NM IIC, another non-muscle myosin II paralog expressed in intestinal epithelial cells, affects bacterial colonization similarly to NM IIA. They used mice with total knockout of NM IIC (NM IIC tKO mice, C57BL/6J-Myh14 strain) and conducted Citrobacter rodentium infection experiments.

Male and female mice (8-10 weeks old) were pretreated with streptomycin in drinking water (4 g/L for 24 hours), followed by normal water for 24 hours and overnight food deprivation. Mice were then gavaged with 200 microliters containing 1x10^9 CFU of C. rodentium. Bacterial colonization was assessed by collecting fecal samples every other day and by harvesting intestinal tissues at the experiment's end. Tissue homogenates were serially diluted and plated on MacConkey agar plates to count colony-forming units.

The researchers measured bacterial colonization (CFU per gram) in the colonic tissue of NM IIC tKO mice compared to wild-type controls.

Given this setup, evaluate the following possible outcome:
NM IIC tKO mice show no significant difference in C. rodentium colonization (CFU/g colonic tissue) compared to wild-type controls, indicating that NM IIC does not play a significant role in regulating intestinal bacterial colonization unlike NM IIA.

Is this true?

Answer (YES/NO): YES